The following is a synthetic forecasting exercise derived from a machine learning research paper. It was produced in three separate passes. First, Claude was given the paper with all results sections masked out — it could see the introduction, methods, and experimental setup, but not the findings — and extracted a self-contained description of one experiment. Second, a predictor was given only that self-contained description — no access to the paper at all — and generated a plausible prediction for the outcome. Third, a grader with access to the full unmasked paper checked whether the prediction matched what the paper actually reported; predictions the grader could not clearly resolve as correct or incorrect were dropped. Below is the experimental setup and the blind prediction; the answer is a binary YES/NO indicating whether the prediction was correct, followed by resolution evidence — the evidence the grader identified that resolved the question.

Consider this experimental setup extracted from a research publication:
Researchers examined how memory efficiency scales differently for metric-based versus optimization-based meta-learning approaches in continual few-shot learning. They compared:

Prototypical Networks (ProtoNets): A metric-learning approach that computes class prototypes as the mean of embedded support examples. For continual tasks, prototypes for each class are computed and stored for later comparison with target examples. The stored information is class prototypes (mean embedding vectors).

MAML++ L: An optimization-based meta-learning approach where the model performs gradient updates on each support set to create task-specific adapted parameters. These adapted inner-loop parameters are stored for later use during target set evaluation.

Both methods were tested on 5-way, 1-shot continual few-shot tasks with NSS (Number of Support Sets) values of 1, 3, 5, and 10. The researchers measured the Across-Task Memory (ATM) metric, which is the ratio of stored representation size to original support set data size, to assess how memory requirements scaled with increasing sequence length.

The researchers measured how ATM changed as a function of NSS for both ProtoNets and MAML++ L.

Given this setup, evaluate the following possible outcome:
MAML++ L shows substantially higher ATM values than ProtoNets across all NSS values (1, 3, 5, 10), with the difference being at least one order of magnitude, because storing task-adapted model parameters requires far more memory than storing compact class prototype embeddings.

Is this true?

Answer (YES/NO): YES